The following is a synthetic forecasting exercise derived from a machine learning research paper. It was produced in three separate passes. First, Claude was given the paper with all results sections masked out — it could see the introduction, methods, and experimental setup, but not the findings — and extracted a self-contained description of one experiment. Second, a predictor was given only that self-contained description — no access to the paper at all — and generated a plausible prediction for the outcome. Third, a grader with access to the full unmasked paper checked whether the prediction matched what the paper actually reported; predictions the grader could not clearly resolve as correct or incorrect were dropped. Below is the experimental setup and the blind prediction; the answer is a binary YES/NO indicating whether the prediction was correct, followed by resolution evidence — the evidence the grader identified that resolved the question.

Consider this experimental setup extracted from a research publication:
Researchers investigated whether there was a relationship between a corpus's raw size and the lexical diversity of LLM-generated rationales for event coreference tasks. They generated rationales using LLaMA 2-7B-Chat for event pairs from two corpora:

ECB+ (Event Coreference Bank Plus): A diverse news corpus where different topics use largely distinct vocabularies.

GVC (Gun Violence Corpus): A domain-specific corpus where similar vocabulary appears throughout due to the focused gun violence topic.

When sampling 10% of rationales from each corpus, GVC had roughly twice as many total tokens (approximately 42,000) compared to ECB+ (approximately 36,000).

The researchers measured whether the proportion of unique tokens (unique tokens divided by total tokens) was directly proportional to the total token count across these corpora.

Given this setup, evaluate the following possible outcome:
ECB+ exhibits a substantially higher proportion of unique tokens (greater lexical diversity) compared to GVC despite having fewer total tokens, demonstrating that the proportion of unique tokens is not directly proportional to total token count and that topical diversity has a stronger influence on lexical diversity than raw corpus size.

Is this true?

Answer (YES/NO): YES